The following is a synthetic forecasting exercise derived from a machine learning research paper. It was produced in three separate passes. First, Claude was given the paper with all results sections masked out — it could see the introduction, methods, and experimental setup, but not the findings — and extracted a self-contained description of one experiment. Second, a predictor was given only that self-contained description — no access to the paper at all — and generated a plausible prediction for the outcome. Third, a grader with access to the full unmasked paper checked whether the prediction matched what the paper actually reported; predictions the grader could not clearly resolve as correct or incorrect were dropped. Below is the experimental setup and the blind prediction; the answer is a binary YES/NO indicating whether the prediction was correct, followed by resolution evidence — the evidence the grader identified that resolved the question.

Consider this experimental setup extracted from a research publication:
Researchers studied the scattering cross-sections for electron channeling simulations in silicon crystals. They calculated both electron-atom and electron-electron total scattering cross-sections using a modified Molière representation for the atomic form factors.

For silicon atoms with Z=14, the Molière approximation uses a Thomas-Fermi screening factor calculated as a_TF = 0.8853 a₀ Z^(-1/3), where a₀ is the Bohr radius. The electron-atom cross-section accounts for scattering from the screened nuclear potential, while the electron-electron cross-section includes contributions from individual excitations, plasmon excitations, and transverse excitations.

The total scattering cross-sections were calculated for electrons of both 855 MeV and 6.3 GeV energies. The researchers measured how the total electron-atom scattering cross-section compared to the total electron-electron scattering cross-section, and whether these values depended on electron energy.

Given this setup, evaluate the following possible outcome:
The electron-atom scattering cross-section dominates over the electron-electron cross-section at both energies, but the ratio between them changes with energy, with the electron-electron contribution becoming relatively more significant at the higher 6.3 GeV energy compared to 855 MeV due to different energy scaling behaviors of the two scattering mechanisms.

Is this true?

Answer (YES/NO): NO